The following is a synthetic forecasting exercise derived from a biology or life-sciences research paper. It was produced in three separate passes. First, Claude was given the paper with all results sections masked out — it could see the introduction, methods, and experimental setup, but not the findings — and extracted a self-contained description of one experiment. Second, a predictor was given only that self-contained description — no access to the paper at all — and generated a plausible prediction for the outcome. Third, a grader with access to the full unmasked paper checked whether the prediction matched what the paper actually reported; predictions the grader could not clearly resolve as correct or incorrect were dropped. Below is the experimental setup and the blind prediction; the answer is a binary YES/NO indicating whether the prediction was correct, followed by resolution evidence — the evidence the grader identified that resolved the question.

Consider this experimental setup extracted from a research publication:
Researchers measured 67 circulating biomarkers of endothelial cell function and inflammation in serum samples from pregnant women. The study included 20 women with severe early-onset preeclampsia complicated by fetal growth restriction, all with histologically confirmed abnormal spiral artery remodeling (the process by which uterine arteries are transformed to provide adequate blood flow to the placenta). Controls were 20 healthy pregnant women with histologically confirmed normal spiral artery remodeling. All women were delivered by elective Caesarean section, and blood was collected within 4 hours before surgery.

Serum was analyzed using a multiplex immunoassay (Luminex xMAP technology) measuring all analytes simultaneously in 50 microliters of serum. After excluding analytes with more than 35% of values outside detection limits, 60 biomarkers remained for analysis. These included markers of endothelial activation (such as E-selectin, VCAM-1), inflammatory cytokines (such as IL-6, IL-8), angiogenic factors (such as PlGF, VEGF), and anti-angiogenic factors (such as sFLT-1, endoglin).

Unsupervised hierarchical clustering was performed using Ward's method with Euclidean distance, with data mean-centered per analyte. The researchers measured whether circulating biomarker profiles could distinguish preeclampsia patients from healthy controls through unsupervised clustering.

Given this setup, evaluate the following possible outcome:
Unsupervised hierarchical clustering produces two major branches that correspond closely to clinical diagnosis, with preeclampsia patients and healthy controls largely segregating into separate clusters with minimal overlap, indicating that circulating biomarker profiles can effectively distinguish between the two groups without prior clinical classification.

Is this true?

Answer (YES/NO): YES